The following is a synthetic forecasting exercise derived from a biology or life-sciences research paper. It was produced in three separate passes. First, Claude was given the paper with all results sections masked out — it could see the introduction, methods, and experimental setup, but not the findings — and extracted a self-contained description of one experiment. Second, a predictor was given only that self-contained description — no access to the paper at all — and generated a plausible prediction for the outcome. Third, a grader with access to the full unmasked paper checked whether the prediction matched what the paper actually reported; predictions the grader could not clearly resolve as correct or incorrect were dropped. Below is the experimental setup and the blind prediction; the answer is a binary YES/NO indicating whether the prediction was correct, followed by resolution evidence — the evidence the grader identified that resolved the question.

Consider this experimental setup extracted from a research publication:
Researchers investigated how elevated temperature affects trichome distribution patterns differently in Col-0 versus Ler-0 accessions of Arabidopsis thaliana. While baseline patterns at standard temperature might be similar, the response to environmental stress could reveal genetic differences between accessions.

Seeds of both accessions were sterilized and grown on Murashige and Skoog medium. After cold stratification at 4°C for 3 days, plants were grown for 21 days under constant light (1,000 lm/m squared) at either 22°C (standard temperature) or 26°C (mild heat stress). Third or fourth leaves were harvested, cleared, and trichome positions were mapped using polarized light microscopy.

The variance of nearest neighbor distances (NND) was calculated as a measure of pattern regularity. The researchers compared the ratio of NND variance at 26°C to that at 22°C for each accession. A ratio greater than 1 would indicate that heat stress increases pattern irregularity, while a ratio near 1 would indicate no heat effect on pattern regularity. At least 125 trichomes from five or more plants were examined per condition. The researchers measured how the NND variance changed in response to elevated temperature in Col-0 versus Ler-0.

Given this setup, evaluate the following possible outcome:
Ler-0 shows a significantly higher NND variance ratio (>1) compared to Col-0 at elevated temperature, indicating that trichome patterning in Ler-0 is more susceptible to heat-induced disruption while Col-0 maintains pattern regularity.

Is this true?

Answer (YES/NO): NO